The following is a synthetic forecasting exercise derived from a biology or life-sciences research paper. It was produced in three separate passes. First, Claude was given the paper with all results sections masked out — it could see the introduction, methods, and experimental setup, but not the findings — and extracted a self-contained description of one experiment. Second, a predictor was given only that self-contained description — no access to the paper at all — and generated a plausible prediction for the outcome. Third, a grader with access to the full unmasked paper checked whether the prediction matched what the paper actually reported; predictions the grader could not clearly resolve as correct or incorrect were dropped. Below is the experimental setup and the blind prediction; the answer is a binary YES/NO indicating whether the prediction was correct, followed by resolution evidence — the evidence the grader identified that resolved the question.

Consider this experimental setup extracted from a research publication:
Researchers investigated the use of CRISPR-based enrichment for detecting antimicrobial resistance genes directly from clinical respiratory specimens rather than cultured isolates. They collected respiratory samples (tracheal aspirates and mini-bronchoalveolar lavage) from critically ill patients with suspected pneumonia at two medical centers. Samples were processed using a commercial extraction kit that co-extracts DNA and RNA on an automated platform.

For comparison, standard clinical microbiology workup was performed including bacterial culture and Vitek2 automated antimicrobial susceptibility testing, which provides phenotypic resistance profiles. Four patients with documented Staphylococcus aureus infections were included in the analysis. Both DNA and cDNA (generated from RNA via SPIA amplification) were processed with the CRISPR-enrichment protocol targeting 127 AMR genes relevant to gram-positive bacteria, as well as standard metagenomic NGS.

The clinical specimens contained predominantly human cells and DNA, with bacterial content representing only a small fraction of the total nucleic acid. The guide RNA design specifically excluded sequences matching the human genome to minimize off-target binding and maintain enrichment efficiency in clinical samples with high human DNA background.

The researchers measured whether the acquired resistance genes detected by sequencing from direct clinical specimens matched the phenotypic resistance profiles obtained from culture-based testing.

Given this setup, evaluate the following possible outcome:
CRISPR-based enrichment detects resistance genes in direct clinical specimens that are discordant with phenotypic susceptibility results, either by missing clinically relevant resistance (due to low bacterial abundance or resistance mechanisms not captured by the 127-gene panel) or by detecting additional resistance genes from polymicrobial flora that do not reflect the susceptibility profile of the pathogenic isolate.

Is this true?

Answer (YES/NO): NO